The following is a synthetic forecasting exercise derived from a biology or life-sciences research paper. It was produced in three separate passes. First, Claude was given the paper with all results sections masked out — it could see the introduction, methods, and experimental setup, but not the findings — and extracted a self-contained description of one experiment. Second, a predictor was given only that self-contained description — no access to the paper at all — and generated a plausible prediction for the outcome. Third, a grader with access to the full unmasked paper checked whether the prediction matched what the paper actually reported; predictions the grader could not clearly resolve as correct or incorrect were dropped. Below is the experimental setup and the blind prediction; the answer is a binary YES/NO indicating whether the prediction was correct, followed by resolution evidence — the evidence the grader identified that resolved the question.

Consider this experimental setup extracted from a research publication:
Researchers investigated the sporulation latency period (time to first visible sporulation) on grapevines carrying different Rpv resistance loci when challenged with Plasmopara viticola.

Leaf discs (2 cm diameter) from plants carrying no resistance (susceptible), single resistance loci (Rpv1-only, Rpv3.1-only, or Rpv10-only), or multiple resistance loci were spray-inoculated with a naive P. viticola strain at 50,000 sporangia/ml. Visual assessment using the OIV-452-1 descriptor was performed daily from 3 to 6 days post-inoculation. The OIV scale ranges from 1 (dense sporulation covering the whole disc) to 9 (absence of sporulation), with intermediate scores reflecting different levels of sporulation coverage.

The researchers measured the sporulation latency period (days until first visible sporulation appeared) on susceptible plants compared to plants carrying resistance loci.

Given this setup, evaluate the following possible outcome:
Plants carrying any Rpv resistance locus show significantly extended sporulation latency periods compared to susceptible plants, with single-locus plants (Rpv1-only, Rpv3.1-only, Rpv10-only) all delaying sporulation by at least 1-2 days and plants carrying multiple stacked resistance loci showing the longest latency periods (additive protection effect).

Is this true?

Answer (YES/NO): NO